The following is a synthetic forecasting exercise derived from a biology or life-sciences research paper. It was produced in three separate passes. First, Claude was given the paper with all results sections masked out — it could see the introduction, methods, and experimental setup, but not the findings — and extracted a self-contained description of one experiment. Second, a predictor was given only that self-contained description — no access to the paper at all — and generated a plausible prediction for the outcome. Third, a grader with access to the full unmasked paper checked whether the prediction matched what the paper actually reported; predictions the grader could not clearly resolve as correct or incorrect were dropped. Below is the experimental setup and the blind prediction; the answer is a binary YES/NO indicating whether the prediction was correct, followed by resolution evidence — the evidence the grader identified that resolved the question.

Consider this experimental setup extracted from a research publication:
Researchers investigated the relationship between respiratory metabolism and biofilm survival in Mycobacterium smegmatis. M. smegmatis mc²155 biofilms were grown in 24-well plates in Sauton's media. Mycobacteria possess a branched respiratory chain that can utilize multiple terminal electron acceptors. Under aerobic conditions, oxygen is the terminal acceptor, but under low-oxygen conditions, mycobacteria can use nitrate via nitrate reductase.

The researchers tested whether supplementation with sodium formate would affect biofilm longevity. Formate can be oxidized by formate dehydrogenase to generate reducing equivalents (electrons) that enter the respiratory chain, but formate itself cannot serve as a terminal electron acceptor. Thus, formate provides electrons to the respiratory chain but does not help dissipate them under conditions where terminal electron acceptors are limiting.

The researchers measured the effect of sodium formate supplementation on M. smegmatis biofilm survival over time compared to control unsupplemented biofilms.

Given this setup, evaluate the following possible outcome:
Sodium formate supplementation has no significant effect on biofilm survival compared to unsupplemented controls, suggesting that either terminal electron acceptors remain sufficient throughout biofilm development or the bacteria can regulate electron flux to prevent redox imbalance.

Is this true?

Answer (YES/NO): YES